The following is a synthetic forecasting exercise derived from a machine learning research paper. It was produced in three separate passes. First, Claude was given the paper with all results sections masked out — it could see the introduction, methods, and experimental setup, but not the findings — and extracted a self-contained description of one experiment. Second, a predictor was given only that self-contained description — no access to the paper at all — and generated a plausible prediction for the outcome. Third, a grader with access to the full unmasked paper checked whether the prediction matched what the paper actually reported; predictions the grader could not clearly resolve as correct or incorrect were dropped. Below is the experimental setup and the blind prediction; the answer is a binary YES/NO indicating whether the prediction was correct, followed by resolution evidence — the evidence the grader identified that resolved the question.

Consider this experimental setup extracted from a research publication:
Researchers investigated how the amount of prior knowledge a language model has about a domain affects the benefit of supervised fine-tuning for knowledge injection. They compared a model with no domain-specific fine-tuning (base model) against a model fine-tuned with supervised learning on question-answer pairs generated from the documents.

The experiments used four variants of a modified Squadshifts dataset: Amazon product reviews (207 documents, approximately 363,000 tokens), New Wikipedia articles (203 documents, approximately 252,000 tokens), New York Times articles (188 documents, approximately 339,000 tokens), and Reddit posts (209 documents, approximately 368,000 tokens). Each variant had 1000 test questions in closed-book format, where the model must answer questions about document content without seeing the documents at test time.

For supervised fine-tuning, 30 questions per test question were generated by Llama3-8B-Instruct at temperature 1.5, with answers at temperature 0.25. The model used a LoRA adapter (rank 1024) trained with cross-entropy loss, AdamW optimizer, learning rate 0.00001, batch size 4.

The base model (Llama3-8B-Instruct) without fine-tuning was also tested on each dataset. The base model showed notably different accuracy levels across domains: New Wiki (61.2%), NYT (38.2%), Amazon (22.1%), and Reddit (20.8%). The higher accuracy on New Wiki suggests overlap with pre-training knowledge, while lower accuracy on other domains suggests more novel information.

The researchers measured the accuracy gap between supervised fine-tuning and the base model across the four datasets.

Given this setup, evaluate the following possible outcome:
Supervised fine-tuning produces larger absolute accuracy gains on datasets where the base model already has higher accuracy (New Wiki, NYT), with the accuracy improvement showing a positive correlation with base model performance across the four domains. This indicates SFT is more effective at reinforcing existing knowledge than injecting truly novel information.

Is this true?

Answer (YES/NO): NO